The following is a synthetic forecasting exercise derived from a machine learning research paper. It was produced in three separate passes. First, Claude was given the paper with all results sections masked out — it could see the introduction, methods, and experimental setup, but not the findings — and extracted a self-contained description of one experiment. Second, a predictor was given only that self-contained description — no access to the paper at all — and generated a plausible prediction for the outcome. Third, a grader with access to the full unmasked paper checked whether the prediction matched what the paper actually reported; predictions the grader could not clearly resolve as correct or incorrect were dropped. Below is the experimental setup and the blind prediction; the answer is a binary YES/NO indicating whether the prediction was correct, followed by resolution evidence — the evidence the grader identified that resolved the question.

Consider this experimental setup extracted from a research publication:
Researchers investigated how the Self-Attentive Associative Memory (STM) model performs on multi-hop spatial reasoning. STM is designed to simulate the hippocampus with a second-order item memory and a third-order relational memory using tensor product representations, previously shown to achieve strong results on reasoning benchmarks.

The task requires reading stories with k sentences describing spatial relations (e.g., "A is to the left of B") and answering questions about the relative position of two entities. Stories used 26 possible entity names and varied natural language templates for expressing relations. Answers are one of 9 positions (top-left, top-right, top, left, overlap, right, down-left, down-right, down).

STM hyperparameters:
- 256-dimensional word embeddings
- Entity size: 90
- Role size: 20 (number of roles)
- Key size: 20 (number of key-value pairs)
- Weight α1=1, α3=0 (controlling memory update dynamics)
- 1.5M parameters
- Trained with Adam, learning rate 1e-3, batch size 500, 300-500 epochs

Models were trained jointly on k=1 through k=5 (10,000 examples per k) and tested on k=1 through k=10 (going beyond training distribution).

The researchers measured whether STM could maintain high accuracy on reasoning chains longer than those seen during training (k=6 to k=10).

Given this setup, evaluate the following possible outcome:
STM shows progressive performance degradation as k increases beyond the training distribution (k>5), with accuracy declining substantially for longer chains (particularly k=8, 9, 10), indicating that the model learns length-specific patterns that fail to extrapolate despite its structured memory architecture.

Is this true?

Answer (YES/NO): YES